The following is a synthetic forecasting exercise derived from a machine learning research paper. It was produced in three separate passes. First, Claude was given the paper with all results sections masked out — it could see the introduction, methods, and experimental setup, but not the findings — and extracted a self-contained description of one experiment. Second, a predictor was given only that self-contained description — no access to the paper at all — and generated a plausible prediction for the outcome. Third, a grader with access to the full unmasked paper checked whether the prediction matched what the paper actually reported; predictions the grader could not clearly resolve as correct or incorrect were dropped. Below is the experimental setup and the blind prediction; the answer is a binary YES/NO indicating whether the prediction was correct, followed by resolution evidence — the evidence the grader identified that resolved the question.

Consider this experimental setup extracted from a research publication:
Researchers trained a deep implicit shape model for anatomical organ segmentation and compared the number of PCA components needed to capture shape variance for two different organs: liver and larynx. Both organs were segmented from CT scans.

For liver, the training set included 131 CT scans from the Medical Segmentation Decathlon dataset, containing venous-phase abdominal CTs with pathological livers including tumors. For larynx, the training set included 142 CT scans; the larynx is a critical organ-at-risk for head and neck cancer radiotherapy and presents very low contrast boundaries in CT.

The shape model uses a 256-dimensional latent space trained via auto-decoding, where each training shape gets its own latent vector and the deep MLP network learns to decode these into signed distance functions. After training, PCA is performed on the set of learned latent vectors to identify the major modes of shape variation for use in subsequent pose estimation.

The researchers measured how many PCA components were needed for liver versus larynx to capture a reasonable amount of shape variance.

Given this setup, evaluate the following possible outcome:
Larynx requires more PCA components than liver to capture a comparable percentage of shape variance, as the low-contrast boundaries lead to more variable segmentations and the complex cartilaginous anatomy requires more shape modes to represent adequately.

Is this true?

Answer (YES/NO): NO